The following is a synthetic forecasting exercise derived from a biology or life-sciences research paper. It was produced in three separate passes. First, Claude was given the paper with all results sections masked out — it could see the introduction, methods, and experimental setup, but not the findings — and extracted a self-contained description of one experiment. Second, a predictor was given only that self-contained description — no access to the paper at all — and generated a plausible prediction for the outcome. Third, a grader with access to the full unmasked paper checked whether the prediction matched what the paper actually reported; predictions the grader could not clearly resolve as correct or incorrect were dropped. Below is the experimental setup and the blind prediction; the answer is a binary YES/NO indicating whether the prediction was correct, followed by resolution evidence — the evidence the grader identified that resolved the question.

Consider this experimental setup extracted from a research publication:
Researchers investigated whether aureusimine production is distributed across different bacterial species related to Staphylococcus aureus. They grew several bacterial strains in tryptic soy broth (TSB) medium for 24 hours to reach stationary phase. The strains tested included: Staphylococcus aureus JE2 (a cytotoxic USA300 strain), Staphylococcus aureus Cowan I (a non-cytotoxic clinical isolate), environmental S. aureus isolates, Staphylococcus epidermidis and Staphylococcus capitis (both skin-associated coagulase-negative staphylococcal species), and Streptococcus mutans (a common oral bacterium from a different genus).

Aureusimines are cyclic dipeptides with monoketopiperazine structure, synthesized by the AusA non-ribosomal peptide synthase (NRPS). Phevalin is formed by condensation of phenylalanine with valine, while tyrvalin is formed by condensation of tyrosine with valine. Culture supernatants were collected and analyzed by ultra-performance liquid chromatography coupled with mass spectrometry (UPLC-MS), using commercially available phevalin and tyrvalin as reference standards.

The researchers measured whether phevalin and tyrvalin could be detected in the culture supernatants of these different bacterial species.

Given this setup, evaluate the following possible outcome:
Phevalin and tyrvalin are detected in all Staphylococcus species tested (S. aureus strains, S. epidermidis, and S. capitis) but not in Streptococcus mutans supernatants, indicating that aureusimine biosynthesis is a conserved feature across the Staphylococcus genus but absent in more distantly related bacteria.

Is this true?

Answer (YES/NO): NO